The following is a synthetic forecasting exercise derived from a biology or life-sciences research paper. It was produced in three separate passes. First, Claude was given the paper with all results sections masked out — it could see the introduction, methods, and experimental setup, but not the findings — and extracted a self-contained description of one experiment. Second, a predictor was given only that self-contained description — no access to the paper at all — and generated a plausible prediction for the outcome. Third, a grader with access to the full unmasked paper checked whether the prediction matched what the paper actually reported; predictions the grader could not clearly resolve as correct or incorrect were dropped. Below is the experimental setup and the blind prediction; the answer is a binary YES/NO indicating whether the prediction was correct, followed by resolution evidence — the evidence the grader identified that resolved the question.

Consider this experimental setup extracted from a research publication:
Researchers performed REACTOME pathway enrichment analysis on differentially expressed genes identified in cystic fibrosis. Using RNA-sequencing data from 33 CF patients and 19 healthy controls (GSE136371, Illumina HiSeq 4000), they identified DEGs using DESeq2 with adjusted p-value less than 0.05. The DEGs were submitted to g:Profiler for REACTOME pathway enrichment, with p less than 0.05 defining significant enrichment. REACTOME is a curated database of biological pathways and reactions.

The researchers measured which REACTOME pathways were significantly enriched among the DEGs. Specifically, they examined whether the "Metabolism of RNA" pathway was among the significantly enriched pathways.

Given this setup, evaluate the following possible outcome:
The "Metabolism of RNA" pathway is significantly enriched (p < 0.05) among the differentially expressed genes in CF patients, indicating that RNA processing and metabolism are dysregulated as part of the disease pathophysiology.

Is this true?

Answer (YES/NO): YES